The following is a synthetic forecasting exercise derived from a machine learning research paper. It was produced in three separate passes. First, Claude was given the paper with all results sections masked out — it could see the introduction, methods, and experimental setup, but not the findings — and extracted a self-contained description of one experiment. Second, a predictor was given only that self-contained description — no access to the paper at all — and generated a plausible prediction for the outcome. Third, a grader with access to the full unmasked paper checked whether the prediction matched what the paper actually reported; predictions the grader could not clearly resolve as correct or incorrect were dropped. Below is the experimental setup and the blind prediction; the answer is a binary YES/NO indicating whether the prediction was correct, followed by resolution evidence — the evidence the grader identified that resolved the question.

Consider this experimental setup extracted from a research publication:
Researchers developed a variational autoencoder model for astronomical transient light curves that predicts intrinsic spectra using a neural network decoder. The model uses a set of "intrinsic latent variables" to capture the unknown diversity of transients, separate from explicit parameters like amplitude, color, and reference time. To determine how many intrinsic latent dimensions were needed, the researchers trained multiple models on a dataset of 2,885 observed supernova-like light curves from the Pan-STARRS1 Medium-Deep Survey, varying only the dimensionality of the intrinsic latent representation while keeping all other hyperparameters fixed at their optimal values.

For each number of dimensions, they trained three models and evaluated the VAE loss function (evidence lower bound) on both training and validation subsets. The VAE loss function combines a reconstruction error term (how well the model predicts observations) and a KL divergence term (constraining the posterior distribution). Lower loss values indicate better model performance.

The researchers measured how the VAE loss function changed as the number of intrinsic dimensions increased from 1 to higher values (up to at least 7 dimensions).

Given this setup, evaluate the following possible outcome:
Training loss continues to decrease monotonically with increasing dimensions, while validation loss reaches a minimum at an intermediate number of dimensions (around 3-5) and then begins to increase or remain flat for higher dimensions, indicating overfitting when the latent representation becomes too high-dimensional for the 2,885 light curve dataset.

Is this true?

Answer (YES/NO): NO